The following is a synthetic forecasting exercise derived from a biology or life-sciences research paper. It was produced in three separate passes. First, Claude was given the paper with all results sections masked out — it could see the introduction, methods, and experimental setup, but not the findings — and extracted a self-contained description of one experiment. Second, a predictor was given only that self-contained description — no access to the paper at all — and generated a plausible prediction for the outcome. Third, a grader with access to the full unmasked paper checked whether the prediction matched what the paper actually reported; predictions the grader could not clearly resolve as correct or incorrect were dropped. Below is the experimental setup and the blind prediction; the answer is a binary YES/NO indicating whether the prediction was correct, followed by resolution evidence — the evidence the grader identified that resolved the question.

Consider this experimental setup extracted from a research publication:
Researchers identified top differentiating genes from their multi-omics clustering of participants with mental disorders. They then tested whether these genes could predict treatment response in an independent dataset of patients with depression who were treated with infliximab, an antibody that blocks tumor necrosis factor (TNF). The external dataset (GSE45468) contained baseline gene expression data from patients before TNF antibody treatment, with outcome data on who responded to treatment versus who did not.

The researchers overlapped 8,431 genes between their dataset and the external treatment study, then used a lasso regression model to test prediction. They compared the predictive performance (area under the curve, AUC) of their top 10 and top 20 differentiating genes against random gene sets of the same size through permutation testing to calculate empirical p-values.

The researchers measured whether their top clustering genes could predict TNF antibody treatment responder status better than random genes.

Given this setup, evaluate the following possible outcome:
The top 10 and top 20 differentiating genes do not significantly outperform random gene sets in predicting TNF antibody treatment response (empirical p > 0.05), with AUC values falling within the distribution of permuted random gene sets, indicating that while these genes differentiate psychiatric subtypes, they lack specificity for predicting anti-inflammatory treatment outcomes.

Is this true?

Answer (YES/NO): YES